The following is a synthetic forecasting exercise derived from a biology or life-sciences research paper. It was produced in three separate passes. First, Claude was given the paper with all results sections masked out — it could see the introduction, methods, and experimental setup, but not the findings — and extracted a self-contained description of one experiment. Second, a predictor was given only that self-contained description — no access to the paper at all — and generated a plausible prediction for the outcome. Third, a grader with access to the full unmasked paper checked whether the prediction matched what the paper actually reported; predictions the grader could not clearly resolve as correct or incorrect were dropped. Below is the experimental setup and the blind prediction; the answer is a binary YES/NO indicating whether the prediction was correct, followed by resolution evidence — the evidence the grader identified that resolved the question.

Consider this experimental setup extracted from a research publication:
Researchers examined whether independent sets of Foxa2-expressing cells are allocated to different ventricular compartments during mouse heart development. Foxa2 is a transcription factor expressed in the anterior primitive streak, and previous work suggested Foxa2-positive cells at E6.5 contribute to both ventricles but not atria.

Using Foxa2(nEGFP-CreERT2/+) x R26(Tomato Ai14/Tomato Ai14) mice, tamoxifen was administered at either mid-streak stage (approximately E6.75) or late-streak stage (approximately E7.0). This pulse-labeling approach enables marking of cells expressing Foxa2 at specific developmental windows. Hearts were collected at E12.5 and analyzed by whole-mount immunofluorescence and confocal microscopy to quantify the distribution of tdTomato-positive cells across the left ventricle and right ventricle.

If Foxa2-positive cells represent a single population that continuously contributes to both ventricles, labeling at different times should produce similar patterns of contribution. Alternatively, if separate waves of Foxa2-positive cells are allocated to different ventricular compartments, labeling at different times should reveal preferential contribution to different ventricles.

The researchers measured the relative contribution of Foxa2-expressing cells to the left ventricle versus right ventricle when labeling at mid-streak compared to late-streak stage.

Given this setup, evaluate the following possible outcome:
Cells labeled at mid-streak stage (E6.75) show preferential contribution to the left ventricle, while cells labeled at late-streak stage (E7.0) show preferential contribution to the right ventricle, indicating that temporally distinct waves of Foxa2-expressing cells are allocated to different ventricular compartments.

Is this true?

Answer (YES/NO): NO